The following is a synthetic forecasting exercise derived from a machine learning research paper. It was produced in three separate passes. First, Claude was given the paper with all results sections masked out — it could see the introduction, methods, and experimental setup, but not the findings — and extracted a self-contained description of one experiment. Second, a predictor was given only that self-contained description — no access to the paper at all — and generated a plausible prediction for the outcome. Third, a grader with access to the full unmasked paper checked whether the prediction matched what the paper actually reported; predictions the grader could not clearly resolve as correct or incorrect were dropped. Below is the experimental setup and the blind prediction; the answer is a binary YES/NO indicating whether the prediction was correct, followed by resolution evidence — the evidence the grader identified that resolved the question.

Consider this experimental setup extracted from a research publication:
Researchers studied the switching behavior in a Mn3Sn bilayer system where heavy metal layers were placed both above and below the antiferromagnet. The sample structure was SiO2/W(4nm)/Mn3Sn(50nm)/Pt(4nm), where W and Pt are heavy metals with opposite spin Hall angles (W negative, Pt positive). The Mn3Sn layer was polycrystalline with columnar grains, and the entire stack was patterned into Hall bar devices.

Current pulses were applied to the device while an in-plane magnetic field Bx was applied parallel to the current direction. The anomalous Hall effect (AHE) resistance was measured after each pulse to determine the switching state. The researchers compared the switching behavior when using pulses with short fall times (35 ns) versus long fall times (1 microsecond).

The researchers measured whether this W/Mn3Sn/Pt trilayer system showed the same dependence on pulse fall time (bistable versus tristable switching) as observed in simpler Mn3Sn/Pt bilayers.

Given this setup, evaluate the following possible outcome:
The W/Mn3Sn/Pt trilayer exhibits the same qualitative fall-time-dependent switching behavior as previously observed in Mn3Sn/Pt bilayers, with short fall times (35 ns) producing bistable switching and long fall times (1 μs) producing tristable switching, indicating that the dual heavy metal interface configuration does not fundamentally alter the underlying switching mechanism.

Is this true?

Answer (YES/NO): NO